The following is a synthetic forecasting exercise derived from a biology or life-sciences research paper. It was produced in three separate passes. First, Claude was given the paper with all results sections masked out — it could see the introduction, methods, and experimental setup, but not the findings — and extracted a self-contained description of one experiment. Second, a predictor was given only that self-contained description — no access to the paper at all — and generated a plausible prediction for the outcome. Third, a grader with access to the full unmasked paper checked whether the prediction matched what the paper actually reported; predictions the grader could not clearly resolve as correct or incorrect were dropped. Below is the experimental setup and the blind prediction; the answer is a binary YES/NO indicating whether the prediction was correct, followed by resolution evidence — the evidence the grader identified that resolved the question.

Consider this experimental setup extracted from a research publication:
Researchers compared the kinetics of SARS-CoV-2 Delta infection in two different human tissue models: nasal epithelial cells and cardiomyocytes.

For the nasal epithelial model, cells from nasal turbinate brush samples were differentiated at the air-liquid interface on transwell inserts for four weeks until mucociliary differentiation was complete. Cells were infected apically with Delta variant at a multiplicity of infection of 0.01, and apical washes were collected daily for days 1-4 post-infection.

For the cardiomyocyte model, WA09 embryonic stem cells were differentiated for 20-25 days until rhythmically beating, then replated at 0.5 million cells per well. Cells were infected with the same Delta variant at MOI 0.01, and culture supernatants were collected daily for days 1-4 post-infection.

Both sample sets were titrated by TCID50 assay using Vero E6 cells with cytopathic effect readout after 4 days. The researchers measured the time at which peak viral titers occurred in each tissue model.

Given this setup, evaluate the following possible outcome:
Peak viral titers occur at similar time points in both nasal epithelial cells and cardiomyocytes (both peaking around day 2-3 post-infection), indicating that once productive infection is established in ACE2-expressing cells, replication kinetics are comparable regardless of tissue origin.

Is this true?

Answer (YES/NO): YES